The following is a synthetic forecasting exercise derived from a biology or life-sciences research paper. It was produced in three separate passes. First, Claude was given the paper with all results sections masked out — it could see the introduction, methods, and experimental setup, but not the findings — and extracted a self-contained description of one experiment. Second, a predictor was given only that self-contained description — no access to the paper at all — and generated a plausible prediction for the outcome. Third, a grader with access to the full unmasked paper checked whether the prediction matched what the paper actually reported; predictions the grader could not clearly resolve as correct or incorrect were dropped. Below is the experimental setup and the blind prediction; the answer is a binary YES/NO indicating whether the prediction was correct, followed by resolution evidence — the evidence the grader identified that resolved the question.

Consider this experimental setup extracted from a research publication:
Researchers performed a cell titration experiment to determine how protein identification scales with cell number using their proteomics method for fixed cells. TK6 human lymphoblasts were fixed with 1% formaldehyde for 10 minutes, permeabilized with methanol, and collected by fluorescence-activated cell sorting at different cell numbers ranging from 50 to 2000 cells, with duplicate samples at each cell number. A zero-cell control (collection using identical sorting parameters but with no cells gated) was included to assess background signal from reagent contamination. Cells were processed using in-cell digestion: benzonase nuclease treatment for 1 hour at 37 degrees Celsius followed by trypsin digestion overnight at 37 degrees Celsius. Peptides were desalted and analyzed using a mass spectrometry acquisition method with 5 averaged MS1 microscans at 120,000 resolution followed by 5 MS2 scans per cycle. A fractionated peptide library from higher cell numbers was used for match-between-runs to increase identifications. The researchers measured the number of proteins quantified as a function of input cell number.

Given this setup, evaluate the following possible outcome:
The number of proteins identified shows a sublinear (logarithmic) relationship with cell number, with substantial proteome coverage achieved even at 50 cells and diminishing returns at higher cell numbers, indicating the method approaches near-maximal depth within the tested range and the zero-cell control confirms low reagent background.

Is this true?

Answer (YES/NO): NO